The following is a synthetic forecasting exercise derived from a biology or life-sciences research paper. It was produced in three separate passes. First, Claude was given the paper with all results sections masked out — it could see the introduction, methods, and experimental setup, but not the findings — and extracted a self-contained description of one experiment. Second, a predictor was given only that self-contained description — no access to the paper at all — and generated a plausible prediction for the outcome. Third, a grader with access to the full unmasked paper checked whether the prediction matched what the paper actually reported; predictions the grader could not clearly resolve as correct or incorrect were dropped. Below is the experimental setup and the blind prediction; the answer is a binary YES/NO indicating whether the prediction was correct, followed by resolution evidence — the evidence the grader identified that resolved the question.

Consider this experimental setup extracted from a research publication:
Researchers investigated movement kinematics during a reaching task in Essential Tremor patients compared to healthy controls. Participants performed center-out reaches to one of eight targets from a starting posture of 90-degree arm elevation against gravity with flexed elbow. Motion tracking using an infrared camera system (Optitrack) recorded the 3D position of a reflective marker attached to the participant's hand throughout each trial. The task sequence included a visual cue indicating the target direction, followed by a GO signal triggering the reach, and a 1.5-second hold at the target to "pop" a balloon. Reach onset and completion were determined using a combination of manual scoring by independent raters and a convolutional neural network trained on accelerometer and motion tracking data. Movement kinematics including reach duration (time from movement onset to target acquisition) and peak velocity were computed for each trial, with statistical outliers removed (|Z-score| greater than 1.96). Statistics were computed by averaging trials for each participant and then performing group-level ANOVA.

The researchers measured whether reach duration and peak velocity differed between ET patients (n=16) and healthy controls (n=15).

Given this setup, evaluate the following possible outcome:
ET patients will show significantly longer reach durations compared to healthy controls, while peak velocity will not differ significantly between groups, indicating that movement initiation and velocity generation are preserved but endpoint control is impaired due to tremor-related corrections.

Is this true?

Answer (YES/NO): NO